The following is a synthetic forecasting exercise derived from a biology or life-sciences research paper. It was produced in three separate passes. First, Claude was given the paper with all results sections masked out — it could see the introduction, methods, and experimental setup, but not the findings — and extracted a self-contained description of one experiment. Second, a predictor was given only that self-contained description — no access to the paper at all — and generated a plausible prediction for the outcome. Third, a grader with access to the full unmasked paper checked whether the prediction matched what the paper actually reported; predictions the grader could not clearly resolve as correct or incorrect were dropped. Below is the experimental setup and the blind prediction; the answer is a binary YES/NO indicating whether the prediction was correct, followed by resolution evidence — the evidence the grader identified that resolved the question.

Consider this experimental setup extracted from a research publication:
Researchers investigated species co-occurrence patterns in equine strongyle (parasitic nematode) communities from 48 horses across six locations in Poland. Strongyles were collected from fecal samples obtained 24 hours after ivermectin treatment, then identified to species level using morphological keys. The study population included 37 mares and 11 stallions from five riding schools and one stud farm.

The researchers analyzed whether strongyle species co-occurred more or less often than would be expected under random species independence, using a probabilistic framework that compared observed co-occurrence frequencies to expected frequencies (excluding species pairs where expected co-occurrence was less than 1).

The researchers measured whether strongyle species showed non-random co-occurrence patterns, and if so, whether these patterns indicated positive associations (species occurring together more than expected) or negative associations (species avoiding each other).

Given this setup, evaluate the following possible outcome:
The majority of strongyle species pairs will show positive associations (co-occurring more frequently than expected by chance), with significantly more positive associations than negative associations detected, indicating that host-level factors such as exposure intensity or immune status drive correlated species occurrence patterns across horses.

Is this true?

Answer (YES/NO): NO